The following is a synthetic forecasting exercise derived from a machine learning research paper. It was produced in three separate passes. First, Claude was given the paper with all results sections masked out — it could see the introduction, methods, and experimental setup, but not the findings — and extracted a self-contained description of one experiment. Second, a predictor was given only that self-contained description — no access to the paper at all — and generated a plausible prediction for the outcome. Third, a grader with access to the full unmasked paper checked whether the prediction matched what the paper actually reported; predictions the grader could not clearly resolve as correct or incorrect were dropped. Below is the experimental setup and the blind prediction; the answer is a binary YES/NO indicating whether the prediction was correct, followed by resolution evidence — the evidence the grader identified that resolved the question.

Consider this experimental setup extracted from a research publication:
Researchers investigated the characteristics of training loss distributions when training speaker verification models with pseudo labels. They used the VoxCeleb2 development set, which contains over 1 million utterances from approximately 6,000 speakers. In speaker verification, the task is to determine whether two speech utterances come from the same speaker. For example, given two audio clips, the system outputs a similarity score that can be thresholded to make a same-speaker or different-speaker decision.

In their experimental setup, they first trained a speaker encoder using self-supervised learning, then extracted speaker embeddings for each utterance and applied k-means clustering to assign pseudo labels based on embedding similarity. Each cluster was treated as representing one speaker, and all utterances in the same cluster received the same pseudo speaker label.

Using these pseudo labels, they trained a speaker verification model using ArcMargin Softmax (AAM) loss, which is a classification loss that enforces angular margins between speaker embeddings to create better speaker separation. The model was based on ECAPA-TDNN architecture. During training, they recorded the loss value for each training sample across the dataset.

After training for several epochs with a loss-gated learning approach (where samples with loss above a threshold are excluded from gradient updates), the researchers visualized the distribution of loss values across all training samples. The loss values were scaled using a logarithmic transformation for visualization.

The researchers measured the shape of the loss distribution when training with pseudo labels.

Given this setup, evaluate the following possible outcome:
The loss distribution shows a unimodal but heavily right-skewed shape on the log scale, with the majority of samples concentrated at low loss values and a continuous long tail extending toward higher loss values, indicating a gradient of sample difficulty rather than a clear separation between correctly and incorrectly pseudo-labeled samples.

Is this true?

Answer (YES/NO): NO